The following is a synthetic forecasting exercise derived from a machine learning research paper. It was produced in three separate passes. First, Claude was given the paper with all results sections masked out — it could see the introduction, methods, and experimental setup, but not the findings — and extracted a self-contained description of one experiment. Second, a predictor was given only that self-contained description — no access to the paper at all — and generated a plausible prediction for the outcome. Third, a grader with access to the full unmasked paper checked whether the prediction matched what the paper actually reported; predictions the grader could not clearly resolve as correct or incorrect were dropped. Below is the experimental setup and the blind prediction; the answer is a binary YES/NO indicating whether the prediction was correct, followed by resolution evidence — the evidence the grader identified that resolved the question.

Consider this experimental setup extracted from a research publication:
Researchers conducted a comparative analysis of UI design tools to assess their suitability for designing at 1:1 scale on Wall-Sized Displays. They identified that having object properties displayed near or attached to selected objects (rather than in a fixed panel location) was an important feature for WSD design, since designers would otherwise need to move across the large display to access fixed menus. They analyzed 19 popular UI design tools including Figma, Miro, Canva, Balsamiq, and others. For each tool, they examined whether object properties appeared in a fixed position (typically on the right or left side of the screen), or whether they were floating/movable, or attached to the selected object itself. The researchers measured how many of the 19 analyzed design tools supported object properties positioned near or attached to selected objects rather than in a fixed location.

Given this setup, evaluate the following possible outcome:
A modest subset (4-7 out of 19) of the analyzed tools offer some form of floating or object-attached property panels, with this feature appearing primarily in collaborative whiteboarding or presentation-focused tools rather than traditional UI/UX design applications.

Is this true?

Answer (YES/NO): NO